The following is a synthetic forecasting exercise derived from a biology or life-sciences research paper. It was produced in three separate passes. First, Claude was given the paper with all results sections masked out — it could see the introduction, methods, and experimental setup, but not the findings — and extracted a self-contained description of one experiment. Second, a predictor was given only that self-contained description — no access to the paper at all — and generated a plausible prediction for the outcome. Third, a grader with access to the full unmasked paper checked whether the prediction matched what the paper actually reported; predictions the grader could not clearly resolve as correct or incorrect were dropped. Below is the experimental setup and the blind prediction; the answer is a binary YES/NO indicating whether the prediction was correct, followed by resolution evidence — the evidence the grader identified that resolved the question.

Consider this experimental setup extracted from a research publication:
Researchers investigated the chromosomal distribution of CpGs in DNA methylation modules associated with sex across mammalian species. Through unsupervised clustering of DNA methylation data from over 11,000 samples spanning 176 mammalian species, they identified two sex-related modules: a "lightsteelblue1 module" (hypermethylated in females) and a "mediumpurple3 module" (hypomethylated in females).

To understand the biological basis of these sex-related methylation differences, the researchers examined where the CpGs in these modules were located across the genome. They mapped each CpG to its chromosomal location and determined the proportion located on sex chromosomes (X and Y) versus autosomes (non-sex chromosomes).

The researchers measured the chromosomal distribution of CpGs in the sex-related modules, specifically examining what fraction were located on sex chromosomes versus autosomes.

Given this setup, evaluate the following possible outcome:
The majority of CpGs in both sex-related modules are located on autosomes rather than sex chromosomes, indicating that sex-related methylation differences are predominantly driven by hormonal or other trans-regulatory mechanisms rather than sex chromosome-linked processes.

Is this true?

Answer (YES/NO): NO